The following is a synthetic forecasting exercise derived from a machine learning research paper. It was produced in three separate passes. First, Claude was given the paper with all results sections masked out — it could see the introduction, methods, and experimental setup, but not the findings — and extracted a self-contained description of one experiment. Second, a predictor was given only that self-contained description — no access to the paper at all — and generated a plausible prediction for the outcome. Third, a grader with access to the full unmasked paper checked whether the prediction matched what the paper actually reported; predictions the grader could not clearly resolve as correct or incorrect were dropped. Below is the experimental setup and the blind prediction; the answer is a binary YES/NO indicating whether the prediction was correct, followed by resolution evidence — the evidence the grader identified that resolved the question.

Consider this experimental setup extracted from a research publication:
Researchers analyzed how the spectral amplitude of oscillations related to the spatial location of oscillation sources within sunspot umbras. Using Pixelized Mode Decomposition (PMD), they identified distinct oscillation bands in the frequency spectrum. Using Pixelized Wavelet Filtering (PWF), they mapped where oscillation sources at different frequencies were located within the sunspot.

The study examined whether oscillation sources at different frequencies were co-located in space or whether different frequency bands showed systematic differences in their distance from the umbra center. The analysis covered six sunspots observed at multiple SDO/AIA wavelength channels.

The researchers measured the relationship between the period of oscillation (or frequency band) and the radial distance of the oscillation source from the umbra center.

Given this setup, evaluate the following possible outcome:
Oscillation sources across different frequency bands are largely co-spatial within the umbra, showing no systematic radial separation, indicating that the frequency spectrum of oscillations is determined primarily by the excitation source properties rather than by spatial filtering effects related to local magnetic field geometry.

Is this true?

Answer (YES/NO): NO